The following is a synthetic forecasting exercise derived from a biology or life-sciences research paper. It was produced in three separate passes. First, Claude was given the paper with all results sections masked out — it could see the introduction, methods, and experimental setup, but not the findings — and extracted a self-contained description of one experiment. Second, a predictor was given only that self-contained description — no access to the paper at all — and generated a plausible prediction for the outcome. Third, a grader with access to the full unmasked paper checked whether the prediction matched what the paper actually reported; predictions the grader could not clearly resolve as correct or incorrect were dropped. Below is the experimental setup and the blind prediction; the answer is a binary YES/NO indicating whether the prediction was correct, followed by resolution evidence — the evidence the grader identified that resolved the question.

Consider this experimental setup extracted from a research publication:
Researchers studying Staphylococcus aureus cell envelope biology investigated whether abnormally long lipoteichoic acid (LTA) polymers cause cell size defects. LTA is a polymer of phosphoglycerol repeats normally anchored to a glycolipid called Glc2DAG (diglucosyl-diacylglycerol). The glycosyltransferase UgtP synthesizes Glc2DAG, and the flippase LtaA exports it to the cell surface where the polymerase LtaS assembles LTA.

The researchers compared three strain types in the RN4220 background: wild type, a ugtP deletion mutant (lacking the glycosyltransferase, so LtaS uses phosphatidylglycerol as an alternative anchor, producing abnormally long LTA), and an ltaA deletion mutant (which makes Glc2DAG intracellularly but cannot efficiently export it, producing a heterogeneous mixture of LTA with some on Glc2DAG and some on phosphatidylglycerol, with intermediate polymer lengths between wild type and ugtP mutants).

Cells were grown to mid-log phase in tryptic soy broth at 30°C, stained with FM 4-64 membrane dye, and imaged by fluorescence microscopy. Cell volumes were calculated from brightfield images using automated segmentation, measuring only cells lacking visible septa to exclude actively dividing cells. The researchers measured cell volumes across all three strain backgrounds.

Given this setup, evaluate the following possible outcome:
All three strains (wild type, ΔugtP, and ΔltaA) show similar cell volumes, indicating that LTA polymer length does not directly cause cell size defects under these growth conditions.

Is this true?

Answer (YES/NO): NO